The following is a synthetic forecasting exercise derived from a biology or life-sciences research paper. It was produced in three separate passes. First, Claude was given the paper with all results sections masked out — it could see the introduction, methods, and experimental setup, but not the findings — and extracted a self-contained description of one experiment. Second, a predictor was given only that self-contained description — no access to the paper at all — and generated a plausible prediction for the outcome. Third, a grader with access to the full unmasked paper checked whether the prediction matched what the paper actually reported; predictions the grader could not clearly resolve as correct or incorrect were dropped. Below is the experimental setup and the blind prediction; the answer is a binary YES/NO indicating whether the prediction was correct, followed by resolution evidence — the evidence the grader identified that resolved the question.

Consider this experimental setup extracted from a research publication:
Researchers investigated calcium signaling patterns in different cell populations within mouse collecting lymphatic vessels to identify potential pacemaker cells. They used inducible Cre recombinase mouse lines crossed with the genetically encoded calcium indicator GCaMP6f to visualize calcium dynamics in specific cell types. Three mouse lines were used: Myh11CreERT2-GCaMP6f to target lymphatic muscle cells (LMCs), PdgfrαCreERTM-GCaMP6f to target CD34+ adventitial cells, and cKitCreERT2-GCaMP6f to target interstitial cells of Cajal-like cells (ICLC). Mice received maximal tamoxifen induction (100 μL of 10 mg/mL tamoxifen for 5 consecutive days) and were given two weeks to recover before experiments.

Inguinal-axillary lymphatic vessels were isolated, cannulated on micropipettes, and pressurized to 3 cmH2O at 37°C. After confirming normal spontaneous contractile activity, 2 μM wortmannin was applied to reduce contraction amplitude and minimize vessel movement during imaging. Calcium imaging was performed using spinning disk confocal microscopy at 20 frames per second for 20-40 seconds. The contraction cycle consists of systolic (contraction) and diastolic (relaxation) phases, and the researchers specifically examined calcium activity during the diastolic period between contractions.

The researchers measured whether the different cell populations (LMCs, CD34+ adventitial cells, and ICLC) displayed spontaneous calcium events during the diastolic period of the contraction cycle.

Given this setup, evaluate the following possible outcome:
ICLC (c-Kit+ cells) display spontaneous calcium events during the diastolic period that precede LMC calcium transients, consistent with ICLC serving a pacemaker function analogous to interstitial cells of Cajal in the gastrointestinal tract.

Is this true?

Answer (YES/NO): NO